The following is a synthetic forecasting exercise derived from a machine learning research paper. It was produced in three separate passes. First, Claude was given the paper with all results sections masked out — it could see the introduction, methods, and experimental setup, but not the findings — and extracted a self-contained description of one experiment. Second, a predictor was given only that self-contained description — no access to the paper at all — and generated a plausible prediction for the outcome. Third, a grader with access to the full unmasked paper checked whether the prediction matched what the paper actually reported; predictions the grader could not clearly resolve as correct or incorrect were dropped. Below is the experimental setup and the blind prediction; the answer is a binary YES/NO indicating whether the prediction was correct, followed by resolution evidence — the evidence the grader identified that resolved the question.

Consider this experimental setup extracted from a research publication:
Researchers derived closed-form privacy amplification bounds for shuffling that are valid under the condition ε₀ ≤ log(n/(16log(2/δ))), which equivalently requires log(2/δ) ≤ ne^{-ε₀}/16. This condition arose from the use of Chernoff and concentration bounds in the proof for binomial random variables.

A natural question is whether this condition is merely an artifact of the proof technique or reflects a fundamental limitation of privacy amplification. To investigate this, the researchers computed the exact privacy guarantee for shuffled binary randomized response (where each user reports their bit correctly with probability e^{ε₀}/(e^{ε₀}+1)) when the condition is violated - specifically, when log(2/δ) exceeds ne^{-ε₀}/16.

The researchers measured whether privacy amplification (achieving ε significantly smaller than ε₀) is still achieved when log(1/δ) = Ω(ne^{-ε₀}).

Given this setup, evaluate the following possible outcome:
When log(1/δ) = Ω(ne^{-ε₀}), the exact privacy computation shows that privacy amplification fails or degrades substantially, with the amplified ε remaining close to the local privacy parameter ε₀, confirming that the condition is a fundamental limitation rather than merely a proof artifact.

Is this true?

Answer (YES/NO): YES